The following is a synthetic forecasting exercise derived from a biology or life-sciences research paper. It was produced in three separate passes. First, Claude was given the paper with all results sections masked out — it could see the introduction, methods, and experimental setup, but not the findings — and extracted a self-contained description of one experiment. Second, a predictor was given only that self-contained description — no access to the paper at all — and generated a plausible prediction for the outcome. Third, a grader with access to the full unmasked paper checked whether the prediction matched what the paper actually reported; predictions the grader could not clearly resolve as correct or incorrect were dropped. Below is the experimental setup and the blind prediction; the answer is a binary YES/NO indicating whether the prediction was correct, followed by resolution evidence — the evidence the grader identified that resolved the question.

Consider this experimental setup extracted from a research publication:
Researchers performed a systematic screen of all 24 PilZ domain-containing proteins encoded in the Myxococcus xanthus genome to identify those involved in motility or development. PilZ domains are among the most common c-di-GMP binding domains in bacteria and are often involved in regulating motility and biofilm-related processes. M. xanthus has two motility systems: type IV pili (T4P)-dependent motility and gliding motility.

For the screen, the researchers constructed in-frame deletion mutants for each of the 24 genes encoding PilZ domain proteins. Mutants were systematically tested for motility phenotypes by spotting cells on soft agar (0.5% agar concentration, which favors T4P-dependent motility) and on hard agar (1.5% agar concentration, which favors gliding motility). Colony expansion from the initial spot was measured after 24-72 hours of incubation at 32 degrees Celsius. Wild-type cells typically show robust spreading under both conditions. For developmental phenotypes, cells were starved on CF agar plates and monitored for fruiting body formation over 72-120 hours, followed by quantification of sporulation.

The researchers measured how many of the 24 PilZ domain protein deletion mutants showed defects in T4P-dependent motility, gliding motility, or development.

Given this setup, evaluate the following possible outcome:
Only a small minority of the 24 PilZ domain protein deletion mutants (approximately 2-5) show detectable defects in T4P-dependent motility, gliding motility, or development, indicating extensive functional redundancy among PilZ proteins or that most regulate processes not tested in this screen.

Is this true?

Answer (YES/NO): YES